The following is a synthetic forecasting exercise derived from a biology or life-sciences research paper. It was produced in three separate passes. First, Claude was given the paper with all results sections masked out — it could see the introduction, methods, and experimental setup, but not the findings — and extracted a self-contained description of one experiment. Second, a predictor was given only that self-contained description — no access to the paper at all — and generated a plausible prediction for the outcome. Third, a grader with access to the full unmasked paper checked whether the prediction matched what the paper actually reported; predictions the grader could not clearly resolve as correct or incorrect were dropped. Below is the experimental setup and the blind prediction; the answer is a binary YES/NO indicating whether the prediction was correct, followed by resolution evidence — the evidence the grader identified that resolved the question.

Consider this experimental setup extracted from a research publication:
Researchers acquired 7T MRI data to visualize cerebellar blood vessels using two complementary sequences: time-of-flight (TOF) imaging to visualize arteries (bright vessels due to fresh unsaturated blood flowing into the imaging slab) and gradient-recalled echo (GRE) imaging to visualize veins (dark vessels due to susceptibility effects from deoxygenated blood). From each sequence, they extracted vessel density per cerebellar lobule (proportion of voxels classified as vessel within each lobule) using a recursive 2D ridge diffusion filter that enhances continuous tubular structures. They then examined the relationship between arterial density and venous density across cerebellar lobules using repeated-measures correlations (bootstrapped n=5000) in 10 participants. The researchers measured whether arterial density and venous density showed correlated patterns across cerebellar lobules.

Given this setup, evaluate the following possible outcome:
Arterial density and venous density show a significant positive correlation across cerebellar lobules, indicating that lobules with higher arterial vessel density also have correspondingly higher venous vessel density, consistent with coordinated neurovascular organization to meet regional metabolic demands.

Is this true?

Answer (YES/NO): YES